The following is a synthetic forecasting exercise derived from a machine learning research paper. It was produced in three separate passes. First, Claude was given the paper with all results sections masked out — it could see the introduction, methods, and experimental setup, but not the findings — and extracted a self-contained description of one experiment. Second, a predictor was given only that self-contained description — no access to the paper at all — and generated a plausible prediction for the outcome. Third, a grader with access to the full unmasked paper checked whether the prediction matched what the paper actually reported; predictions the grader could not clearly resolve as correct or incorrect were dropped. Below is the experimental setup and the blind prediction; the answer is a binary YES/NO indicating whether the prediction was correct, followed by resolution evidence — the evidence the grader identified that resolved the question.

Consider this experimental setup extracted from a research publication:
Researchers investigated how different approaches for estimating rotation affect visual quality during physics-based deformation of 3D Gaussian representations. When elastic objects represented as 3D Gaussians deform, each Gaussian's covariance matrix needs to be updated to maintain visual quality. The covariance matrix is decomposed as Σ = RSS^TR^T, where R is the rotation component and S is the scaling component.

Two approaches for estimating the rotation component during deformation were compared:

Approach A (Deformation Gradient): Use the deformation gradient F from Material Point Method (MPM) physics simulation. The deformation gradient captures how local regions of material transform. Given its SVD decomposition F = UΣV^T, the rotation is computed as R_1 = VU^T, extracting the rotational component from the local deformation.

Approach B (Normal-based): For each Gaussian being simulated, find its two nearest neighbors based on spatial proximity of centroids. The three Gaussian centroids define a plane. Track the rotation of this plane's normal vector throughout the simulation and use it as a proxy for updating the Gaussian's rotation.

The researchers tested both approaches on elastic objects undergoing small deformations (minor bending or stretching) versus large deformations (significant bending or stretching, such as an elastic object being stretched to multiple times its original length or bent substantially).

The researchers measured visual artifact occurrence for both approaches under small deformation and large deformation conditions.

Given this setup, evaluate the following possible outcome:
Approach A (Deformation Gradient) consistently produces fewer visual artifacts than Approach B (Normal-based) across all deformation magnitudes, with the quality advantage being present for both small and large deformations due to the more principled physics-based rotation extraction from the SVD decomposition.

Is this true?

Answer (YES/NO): NO